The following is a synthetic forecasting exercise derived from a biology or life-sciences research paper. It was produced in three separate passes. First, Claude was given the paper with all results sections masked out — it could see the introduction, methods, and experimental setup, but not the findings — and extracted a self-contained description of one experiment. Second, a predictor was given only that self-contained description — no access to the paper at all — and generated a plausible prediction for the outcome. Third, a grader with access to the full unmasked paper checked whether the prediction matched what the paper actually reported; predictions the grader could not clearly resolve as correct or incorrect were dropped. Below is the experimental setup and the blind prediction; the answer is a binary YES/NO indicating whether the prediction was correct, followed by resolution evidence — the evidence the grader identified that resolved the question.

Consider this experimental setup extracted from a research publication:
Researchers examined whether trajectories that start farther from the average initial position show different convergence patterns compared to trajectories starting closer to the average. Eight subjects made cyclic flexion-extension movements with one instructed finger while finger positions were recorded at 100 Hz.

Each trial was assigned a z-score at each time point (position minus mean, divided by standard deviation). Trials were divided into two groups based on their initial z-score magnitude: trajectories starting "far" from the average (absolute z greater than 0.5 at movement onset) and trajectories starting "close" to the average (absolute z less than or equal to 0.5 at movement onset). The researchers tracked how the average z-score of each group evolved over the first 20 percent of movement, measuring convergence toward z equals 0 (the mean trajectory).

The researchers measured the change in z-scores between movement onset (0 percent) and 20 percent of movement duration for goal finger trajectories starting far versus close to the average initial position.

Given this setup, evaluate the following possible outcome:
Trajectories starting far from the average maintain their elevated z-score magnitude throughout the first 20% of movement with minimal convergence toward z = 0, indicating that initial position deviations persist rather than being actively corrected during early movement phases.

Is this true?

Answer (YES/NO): NO